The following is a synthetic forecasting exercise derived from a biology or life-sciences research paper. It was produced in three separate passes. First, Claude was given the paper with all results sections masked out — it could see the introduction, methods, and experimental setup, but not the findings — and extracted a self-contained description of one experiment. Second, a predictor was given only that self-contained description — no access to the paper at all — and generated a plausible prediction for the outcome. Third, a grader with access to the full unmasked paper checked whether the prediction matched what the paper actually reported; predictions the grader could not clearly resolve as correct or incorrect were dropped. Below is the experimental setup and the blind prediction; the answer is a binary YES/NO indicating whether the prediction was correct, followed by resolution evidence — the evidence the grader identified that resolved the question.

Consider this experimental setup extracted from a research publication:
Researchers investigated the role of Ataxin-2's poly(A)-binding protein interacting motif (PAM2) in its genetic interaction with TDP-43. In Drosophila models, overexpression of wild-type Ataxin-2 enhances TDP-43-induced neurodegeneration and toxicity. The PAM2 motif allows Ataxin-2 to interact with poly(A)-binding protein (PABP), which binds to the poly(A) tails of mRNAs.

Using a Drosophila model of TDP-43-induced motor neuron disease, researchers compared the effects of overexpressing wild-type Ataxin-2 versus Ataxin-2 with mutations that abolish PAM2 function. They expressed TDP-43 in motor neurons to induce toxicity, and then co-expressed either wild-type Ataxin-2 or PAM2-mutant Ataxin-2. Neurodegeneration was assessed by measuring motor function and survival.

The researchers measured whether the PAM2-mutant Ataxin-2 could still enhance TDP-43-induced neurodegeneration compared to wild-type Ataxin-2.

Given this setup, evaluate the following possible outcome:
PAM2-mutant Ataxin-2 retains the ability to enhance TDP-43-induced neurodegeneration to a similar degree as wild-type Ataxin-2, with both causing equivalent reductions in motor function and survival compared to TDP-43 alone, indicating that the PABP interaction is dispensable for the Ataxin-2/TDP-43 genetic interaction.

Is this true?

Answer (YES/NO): NO